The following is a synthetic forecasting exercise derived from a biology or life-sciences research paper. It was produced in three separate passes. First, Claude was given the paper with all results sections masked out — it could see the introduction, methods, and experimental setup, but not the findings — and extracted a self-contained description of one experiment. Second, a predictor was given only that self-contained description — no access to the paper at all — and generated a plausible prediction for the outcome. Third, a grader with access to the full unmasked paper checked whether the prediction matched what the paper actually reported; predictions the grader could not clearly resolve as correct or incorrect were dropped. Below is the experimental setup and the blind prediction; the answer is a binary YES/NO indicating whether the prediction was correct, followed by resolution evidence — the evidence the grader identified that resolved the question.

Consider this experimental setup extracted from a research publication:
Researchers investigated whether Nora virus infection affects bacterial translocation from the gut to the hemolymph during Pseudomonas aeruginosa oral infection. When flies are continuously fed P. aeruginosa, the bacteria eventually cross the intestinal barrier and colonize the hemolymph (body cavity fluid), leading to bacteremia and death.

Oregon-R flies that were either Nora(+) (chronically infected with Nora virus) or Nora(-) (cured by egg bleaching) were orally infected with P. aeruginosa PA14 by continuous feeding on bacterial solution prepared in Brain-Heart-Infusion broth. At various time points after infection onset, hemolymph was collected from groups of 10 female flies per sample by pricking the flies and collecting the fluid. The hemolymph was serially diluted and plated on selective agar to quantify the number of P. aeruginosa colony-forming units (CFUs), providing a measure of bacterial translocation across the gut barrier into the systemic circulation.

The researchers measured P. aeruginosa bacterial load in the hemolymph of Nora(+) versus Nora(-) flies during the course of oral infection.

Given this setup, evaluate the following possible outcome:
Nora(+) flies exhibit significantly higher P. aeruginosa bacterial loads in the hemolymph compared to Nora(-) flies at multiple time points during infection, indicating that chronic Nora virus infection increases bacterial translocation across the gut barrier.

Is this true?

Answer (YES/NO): NO